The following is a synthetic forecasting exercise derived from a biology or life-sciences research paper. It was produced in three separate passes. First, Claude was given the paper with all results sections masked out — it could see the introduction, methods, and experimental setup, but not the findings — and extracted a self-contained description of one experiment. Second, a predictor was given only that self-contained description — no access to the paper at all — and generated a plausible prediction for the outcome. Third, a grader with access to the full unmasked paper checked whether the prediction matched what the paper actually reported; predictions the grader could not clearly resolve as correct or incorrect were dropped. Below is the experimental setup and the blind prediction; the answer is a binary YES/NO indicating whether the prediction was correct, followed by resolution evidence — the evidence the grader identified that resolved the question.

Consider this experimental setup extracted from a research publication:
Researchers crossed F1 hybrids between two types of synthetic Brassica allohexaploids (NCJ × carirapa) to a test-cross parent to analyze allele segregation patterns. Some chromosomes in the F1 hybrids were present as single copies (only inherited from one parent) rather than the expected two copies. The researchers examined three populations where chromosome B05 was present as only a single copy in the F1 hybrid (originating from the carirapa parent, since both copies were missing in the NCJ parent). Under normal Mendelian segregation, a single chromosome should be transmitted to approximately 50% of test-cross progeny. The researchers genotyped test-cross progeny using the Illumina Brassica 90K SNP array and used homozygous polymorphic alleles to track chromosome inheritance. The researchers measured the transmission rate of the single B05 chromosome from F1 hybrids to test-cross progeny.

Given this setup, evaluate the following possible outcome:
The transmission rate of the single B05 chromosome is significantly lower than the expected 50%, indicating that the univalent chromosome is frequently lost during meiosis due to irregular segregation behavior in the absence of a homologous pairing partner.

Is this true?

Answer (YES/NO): YES